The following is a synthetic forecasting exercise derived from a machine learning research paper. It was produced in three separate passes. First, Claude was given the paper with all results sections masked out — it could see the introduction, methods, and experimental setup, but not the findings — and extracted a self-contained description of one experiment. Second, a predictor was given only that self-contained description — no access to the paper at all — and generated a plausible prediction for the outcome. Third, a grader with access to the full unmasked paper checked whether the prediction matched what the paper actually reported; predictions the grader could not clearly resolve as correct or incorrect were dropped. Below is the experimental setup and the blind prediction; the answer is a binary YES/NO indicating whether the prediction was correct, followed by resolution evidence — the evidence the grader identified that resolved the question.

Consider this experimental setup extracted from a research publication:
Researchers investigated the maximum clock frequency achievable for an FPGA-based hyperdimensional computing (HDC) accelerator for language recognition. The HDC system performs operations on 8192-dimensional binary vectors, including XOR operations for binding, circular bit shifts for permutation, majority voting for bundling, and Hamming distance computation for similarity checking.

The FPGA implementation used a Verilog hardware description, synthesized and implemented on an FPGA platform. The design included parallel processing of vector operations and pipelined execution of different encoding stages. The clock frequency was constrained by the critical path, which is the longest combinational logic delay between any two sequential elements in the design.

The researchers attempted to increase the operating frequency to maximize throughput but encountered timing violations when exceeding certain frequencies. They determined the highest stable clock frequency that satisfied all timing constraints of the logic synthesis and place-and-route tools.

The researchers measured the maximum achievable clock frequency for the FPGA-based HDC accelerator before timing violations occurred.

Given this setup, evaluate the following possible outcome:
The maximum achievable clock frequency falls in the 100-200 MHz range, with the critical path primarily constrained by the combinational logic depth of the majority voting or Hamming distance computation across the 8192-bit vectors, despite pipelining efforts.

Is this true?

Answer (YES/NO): NO